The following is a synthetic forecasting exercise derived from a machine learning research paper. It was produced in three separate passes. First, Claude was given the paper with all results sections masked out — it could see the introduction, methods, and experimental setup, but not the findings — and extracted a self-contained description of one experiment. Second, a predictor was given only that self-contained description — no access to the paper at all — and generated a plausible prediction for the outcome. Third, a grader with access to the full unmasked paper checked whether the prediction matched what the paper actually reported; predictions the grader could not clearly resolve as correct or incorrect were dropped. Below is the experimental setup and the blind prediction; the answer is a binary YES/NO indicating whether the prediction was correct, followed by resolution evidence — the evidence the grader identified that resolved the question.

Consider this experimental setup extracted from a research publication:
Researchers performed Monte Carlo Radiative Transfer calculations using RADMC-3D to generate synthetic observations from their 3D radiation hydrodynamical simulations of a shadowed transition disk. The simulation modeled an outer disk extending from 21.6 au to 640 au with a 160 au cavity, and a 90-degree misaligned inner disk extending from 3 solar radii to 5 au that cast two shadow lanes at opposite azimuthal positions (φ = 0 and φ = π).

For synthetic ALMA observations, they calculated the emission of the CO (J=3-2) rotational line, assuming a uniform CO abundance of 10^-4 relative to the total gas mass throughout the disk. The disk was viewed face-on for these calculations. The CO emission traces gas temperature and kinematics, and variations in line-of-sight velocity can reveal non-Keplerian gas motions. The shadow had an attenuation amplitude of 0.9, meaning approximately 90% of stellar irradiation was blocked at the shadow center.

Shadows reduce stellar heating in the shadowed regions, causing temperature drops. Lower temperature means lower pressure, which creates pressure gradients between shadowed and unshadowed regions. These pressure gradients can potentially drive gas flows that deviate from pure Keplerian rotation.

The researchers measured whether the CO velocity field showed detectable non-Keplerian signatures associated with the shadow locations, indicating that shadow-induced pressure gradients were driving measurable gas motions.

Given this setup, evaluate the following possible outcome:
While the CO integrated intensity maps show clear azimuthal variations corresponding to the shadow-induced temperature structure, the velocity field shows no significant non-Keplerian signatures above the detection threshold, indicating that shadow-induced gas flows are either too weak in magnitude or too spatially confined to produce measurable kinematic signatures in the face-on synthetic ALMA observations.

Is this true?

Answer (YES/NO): NO